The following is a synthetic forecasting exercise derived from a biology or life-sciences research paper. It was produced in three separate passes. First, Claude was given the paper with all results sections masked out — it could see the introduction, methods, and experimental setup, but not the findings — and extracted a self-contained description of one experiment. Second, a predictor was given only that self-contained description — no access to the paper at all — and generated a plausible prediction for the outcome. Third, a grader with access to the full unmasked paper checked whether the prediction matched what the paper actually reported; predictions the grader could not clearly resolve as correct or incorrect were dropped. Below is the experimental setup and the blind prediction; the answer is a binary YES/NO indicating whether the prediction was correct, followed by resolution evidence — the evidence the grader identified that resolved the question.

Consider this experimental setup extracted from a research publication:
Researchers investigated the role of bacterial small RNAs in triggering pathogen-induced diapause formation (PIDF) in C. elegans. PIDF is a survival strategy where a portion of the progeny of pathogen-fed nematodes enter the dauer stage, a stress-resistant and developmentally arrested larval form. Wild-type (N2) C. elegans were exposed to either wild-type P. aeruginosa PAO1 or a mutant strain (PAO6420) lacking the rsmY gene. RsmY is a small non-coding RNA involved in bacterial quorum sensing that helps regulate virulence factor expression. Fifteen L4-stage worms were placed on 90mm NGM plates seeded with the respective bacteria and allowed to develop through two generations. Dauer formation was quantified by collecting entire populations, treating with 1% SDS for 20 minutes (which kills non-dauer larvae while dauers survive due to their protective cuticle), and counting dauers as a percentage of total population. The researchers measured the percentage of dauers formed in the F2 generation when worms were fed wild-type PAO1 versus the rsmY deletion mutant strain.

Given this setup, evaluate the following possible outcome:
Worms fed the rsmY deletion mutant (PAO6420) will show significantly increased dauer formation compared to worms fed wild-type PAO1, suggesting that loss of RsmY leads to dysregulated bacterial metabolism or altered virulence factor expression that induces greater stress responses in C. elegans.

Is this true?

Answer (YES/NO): NO